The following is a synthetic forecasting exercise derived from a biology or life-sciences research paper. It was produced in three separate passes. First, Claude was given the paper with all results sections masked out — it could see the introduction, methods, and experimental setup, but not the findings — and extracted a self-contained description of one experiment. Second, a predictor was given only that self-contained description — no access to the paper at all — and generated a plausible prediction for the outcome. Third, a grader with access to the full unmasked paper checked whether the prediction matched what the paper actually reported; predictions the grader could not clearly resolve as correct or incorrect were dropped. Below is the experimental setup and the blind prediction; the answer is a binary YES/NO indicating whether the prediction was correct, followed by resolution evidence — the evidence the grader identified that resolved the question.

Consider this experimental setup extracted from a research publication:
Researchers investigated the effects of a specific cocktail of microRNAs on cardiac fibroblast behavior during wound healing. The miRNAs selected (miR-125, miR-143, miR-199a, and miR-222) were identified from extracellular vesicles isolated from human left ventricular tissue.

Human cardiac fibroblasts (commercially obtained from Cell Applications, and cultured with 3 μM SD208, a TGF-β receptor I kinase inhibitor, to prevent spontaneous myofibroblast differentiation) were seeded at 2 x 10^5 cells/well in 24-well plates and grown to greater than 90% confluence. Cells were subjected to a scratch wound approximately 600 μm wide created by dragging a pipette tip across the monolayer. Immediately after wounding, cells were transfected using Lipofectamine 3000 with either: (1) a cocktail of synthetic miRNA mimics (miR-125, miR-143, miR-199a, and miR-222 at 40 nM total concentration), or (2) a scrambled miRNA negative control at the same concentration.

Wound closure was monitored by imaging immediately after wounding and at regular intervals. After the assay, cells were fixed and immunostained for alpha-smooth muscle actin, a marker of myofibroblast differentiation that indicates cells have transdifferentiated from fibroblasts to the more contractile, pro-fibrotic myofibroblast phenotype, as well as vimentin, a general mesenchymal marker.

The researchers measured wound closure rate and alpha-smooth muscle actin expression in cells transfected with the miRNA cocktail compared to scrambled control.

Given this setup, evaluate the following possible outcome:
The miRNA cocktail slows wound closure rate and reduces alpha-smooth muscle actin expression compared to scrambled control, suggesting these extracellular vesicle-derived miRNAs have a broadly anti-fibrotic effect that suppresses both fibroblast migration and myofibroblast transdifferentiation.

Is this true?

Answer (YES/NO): NO